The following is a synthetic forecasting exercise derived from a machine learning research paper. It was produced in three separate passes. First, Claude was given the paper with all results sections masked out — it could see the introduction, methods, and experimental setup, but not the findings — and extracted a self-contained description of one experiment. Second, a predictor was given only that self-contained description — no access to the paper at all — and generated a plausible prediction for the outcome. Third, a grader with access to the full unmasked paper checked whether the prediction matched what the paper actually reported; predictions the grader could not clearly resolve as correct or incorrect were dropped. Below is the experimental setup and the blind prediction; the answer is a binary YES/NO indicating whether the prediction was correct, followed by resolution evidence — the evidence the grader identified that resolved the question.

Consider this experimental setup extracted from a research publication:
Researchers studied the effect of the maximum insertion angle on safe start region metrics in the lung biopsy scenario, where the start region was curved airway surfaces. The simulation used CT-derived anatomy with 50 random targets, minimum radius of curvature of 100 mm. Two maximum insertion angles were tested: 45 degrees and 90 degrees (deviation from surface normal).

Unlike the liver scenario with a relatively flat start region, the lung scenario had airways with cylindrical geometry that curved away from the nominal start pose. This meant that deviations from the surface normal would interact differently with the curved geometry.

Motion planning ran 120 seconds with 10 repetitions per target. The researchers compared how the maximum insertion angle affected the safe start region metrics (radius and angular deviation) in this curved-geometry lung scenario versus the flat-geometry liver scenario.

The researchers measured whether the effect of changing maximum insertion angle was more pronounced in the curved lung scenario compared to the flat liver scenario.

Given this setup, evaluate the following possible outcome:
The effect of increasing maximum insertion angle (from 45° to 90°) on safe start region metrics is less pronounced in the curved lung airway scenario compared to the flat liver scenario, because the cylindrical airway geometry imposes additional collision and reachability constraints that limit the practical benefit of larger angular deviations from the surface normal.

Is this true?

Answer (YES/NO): NO